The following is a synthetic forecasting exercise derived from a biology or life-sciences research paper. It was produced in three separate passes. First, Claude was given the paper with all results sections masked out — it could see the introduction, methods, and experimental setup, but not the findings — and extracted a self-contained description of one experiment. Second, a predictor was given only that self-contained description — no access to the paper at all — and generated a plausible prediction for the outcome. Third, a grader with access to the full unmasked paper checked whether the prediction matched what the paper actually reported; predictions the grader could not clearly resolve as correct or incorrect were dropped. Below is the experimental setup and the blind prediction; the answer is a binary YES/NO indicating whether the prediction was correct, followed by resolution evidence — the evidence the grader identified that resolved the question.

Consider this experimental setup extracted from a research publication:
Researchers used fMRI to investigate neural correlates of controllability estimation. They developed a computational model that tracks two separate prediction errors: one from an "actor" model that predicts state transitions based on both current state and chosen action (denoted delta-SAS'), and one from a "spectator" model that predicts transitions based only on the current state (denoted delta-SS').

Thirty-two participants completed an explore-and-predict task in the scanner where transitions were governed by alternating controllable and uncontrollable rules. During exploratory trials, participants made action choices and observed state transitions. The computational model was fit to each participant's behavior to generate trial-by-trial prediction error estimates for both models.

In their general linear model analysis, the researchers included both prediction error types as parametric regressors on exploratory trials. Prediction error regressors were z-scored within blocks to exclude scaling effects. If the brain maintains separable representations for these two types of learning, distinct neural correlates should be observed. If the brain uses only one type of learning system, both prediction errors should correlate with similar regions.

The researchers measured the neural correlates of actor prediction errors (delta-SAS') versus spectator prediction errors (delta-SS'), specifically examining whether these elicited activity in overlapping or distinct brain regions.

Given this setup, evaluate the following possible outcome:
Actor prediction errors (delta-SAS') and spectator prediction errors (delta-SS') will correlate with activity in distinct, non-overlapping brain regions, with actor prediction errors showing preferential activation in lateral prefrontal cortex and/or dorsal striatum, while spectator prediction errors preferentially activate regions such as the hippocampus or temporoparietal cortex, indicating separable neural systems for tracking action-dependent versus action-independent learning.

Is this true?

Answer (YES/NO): NO